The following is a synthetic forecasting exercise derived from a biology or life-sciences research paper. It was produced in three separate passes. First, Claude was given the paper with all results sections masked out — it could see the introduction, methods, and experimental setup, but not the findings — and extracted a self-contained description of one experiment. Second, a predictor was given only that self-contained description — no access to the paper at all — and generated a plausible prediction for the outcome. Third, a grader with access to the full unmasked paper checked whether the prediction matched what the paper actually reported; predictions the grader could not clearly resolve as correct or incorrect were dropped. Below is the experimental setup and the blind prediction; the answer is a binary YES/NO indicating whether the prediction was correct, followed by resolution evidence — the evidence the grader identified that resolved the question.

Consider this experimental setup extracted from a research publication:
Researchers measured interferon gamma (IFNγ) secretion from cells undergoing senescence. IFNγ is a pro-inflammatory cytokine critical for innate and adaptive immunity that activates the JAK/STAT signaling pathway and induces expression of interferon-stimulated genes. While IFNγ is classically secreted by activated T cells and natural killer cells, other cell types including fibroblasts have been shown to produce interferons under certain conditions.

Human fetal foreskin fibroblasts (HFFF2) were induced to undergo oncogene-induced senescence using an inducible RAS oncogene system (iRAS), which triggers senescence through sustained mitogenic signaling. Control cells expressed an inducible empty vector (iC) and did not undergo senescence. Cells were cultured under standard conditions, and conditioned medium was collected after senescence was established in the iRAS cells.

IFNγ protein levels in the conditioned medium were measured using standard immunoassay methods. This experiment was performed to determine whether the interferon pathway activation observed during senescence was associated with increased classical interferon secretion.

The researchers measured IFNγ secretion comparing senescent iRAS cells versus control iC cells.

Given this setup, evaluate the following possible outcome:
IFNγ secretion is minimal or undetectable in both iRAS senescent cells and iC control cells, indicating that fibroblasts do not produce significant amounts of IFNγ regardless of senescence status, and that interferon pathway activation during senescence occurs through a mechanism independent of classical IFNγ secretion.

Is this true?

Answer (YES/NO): YES